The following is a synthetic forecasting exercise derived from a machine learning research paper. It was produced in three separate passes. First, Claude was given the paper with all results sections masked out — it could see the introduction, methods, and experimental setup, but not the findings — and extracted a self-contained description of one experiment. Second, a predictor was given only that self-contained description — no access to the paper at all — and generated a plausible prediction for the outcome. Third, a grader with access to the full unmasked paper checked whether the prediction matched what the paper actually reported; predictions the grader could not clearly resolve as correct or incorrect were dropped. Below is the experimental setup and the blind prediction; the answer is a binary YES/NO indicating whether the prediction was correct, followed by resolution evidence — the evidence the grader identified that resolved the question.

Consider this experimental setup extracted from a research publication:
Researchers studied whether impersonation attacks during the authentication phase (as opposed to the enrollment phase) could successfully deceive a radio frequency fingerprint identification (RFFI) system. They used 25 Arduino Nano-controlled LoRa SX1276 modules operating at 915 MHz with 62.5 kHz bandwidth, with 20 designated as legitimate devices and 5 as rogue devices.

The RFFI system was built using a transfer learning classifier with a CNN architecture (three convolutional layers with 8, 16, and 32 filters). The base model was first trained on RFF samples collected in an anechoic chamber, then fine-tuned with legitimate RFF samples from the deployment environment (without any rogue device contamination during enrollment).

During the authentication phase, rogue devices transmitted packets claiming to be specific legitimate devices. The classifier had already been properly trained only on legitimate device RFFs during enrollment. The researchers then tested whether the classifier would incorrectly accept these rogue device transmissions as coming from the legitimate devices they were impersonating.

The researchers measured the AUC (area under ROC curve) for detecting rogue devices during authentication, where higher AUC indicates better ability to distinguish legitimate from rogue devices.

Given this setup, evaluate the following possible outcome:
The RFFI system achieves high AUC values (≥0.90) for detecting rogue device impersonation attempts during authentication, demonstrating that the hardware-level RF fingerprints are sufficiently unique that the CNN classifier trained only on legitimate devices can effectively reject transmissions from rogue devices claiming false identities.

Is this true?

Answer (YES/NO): YES